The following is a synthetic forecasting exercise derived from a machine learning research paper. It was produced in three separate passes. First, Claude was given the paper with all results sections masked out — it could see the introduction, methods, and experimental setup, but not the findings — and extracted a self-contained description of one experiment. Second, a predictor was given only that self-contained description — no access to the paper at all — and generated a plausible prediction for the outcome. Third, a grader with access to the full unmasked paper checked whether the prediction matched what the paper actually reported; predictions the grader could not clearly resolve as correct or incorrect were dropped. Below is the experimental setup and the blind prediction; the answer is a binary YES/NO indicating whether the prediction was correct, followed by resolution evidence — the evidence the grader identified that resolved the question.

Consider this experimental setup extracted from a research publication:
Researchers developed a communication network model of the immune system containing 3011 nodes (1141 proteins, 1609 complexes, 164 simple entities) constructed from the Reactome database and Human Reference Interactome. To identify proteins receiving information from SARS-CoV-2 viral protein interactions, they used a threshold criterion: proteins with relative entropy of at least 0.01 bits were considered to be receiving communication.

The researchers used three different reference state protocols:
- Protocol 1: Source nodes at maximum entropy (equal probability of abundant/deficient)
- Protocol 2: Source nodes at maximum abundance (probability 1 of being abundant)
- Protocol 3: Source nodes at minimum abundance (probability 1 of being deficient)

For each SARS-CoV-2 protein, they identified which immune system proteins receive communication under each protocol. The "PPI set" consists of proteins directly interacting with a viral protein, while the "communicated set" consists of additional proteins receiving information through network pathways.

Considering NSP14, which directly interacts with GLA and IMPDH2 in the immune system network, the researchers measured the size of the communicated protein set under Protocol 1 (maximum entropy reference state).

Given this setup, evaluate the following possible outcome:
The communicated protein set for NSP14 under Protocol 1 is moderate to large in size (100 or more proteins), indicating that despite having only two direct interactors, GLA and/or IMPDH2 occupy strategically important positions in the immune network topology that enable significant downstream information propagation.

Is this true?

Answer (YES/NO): NO